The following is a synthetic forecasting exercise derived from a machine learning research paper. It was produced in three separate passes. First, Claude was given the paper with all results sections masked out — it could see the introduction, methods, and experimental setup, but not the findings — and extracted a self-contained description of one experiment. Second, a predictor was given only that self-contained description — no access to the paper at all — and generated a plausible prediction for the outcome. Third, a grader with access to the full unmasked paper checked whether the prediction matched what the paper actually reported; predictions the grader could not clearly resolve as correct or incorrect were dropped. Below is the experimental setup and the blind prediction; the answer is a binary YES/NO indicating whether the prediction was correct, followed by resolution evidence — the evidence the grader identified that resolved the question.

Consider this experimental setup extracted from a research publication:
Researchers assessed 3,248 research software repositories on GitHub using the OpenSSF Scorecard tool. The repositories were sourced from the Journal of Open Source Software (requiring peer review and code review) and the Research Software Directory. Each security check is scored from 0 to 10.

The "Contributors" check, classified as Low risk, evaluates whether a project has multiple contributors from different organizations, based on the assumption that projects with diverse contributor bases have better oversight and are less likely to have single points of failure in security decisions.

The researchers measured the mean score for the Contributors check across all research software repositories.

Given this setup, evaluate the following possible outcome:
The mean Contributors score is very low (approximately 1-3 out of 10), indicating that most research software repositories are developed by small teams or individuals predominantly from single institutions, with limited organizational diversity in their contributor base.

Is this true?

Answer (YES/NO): NO